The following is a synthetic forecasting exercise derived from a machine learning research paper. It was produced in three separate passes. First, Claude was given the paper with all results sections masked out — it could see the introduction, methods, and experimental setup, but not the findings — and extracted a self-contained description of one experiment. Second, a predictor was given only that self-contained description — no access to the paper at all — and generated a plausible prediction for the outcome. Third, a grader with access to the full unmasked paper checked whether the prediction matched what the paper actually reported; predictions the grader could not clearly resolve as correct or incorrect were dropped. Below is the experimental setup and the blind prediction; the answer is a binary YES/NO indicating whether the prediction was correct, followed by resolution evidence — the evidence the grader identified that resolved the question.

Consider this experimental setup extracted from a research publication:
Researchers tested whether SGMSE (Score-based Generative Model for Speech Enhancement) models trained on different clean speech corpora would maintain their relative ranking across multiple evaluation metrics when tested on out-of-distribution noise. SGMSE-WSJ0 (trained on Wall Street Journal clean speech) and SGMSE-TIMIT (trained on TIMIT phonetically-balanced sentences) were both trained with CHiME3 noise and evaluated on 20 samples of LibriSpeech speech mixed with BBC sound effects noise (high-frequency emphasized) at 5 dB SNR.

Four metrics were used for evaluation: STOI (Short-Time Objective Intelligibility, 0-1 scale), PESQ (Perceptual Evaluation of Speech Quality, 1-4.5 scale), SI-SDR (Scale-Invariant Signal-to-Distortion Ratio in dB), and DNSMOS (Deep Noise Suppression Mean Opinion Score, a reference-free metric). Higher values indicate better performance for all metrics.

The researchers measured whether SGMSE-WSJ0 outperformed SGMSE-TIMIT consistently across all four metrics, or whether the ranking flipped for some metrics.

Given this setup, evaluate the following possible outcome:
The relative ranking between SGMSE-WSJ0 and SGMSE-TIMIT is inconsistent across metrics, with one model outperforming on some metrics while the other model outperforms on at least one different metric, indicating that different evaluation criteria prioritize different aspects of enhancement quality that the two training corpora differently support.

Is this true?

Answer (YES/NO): YES